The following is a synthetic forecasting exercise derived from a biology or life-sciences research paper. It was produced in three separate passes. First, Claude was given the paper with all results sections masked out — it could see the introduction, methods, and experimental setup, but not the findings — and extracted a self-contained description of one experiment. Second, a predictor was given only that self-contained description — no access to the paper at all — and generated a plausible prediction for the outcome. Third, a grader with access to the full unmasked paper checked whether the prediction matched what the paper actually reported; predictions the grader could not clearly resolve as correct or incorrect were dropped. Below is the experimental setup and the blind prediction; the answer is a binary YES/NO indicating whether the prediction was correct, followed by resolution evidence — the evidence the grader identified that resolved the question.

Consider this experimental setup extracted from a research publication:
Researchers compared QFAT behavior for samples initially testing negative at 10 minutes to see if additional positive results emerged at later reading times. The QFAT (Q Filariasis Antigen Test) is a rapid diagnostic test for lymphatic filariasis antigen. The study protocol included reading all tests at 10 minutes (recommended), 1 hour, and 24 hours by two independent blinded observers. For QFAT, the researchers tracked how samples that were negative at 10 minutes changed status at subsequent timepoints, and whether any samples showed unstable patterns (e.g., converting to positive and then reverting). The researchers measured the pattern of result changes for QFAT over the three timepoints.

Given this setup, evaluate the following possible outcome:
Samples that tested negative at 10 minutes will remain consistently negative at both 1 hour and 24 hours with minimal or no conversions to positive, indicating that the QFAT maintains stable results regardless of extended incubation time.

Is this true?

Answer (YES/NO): NO